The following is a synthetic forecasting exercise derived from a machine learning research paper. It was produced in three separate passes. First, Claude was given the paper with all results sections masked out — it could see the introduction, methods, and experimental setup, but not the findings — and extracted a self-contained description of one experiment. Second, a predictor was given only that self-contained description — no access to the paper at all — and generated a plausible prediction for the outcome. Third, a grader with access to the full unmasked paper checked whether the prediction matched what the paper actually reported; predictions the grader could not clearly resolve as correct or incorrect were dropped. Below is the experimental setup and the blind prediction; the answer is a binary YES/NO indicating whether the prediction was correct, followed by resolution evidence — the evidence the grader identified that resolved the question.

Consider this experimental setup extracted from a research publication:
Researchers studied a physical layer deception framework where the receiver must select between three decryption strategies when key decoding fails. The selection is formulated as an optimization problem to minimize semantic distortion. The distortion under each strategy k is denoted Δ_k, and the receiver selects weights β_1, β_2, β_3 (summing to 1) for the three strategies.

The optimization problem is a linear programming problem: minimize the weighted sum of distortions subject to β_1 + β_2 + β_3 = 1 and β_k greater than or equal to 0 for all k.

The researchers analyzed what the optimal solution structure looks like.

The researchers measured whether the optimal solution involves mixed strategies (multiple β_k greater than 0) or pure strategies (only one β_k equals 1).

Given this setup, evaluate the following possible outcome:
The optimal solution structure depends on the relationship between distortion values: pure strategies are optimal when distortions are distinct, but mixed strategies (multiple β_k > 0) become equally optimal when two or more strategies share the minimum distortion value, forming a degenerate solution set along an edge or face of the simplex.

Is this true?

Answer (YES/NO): YES